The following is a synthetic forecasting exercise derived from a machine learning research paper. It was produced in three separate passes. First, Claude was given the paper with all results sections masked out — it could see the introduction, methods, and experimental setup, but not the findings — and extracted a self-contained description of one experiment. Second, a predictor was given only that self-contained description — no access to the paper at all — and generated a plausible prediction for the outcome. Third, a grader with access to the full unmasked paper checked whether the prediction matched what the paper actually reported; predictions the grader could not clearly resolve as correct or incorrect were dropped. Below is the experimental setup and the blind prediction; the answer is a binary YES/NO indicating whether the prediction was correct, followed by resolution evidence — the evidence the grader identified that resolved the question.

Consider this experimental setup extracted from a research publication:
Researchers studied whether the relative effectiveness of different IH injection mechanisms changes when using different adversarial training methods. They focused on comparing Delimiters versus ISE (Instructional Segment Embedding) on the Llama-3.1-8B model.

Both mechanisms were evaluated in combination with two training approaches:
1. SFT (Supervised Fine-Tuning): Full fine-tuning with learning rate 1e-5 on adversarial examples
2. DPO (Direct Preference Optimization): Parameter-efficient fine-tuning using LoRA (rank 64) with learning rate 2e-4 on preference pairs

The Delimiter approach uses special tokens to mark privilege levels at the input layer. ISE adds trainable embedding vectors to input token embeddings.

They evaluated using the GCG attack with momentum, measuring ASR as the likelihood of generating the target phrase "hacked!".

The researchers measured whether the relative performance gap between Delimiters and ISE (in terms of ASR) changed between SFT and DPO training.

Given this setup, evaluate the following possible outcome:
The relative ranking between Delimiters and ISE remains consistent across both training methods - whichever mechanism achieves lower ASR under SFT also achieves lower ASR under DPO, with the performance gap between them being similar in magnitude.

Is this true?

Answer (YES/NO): NO